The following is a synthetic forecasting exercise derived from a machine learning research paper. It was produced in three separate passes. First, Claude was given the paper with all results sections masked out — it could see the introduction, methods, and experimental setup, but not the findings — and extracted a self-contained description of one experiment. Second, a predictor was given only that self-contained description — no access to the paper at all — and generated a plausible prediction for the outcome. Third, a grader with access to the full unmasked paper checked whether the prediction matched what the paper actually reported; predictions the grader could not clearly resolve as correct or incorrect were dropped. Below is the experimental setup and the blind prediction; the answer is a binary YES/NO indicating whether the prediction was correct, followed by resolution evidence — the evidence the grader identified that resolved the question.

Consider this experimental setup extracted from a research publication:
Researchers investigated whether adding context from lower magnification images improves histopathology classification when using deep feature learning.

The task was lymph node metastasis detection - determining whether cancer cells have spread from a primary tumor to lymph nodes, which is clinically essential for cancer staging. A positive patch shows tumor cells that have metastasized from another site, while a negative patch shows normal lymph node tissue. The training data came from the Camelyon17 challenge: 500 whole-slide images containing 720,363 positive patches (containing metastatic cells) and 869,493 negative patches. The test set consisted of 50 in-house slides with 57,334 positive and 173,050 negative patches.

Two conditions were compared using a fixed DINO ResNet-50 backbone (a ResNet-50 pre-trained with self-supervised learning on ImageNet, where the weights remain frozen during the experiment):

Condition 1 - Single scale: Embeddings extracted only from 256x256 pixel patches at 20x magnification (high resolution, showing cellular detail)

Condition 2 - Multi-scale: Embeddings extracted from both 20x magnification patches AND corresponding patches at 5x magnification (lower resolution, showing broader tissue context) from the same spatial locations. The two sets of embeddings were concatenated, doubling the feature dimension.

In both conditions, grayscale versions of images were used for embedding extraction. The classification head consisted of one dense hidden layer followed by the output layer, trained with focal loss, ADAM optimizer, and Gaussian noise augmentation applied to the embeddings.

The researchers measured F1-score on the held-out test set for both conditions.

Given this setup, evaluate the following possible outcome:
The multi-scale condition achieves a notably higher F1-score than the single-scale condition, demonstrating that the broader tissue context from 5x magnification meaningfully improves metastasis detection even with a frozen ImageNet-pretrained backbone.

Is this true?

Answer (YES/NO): YES